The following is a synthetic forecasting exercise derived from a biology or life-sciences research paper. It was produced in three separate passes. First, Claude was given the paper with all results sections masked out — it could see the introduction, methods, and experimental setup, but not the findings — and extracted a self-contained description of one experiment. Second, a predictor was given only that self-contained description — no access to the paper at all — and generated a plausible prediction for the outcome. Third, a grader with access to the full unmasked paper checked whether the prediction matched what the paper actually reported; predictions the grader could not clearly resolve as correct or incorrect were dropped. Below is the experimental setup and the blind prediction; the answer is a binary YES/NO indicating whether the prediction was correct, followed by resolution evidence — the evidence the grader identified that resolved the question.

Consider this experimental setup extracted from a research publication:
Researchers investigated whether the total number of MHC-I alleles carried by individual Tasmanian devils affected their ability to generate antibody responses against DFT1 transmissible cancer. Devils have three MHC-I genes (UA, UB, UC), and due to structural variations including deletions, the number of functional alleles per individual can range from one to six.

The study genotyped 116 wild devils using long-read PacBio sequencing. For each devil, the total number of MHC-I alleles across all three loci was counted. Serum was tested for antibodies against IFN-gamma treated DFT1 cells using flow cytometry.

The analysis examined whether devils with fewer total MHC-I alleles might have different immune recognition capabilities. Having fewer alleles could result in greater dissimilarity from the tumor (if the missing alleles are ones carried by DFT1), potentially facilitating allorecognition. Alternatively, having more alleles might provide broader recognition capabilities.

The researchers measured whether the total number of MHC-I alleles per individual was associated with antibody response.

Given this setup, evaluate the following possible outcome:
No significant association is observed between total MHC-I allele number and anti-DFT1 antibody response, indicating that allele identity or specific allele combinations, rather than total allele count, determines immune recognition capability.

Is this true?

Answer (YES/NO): NO